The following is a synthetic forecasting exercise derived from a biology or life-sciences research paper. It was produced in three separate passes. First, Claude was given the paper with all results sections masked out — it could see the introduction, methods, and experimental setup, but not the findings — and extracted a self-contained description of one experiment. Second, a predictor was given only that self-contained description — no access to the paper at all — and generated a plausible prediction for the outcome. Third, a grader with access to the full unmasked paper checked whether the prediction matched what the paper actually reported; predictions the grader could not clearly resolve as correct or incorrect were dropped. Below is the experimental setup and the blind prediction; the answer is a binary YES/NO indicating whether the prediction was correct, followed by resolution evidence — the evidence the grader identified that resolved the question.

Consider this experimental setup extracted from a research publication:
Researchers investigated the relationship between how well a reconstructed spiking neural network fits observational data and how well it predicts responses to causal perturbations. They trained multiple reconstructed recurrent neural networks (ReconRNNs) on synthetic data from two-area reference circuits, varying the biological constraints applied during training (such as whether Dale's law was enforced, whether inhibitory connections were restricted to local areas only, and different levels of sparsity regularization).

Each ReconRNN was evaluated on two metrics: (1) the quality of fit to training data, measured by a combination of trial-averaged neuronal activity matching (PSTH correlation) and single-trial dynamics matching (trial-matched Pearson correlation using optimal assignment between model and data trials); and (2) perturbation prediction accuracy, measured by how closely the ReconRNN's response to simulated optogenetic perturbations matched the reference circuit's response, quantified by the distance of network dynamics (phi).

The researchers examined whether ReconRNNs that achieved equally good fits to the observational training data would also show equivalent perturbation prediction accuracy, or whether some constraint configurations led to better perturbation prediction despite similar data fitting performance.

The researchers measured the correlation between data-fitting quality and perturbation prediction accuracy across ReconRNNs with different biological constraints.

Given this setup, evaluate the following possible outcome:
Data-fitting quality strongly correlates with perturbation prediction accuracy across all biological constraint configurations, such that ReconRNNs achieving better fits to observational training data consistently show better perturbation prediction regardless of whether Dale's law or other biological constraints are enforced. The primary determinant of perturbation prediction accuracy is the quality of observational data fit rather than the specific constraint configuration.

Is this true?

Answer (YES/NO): NO